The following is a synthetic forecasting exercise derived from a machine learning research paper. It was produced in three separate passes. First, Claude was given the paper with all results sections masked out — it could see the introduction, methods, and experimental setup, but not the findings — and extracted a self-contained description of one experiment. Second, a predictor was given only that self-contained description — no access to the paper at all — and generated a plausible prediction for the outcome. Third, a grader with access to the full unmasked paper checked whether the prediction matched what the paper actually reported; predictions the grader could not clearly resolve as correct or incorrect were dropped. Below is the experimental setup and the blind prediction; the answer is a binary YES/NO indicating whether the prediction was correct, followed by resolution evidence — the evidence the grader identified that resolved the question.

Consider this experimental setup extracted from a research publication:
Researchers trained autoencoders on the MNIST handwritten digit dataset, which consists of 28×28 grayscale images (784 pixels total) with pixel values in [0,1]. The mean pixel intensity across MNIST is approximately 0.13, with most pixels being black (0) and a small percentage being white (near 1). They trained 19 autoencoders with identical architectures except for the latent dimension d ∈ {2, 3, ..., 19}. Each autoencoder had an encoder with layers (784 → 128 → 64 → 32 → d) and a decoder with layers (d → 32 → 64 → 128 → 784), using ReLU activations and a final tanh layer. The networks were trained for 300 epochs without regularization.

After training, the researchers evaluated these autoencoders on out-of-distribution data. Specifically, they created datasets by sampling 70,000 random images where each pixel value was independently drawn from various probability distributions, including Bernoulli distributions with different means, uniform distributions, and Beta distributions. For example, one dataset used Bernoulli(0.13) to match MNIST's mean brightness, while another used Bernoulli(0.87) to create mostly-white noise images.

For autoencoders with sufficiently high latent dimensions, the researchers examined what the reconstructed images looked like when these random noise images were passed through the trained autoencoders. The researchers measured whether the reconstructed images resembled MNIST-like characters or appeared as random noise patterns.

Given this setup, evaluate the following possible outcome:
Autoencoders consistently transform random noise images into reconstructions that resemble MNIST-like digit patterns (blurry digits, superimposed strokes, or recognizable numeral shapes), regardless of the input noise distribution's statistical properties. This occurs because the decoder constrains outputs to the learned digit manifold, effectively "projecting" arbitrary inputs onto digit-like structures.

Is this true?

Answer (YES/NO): NO